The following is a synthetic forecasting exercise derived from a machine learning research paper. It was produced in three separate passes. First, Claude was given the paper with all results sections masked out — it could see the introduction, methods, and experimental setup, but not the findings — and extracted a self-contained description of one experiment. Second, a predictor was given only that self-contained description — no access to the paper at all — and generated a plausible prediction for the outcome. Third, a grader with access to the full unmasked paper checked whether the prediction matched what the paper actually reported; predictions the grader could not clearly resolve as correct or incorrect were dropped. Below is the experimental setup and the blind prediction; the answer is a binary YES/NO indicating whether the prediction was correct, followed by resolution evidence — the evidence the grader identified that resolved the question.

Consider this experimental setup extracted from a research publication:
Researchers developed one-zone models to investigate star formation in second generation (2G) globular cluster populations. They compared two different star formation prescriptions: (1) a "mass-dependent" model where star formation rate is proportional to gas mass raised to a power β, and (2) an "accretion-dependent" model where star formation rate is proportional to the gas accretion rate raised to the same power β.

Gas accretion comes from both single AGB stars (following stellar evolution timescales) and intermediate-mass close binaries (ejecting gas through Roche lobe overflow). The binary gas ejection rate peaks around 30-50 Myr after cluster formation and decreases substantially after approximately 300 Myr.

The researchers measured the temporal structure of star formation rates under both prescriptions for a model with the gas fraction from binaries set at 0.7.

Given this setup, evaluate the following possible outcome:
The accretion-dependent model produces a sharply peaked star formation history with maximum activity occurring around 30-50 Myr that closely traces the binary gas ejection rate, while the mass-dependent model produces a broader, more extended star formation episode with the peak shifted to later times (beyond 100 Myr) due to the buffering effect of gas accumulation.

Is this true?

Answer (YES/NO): NO